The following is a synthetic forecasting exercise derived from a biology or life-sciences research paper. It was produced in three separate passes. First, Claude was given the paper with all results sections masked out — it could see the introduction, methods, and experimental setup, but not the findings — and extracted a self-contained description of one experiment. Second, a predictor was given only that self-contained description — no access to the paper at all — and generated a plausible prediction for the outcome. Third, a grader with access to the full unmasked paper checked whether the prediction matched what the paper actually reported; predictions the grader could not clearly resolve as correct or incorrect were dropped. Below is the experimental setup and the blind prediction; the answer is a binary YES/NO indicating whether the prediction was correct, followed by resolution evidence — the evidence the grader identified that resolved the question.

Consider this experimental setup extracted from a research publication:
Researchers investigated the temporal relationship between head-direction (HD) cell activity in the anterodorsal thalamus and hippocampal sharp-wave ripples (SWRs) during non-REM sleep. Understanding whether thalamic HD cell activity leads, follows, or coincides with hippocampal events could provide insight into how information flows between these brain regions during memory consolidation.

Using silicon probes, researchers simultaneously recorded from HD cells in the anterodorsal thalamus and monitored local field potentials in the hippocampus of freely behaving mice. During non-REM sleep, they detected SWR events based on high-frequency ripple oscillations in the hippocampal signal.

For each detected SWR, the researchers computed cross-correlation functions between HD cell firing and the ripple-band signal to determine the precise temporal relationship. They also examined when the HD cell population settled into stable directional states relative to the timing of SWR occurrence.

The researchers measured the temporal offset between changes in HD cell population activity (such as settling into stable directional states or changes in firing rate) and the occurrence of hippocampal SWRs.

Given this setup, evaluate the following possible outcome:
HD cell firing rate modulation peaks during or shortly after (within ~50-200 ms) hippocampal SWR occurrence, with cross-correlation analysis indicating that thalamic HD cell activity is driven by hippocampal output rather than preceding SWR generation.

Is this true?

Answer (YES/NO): NO